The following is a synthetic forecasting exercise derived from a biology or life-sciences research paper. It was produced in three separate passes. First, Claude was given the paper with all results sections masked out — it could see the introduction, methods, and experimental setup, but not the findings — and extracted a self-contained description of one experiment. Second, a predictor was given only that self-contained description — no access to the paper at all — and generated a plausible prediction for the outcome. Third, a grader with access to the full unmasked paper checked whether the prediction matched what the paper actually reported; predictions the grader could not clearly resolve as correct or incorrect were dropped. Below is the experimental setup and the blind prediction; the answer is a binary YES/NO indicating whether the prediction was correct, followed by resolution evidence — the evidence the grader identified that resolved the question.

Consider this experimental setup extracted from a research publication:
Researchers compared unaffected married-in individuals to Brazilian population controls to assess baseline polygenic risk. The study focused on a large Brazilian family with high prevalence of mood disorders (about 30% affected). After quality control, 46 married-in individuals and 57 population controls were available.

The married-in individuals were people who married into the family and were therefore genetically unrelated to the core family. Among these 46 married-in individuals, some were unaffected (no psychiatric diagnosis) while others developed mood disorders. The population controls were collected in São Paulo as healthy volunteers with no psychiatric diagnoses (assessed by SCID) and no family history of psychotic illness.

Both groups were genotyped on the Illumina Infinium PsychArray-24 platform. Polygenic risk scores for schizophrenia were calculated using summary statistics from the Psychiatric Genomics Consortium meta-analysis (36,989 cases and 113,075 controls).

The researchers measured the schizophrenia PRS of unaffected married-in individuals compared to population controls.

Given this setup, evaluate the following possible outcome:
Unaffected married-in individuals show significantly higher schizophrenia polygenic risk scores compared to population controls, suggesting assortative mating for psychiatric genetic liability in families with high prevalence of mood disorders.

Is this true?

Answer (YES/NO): NO